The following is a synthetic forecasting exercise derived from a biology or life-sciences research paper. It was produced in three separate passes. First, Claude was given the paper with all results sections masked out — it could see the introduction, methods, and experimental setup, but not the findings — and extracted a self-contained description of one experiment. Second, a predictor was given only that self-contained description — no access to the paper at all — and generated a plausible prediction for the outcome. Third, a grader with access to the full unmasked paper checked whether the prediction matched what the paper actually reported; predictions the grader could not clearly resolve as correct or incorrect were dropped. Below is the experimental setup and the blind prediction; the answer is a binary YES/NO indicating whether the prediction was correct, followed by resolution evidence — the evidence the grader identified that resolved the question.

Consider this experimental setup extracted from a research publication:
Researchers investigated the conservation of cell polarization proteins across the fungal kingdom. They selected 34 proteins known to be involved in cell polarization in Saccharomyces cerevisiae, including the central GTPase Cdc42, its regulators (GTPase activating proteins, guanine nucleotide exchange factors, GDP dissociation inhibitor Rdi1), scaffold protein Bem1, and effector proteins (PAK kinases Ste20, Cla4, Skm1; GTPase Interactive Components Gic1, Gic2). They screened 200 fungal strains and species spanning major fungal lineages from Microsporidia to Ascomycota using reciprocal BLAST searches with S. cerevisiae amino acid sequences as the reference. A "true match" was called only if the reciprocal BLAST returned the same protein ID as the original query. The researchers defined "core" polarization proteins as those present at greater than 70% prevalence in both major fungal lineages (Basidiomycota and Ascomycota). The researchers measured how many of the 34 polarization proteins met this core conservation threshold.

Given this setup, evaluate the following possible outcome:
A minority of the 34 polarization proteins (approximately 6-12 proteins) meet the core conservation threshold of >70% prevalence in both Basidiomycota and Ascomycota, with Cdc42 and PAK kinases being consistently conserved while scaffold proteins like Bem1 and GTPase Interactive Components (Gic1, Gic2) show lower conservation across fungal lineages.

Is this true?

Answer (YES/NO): NO